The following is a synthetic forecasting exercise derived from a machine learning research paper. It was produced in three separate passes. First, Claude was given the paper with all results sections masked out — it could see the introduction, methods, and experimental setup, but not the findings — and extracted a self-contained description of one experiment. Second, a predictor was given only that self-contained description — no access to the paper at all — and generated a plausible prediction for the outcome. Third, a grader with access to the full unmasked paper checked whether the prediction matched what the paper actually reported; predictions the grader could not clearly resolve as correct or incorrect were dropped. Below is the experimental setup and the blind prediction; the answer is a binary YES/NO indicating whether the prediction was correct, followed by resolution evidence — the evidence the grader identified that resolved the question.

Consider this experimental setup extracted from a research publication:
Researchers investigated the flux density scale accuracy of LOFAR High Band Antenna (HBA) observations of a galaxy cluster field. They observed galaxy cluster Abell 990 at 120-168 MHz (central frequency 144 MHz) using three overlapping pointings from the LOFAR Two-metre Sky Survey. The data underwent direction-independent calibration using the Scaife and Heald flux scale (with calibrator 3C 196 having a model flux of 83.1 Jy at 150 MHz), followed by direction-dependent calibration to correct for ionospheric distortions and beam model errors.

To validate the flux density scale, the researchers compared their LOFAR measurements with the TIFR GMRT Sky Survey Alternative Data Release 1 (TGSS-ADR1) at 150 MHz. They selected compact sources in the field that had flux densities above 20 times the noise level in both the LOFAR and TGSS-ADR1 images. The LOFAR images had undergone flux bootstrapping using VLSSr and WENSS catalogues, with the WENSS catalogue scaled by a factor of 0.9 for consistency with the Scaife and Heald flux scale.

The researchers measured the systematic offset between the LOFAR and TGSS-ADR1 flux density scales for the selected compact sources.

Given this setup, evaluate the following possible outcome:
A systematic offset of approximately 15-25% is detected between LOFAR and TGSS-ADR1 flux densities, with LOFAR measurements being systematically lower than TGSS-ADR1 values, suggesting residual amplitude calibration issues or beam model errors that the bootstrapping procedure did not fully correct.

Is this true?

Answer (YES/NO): NO